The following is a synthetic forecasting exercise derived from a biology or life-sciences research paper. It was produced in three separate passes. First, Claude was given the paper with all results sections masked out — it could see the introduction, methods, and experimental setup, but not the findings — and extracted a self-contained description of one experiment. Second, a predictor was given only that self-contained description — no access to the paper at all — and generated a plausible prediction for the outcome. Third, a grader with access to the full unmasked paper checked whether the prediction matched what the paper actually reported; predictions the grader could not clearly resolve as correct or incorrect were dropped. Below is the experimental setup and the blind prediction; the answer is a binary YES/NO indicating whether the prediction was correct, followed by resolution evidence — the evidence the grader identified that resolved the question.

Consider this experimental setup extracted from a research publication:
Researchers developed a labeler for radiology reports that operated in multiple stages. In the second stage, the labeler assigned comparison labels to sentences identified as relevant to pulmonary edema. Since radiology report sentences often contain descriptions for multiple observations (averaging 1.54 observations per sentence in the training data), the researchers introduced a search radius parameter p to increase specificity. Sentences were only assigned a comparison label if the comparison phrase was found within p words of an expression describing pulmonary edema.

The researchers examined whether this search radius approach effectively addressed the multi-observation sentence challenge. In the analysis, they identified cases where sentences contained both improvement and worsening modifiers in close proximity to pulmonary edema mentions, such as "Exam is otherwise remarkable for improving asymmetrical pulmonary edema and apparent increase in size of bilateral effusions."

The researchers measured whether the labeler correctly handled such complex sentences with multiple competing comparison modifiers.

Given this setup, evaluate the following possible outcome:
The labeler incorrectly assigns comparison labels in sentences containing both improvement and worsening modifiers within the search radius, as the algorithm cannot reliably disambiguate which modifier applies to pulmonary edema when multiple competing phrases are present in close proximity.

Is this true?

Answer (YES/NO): YES